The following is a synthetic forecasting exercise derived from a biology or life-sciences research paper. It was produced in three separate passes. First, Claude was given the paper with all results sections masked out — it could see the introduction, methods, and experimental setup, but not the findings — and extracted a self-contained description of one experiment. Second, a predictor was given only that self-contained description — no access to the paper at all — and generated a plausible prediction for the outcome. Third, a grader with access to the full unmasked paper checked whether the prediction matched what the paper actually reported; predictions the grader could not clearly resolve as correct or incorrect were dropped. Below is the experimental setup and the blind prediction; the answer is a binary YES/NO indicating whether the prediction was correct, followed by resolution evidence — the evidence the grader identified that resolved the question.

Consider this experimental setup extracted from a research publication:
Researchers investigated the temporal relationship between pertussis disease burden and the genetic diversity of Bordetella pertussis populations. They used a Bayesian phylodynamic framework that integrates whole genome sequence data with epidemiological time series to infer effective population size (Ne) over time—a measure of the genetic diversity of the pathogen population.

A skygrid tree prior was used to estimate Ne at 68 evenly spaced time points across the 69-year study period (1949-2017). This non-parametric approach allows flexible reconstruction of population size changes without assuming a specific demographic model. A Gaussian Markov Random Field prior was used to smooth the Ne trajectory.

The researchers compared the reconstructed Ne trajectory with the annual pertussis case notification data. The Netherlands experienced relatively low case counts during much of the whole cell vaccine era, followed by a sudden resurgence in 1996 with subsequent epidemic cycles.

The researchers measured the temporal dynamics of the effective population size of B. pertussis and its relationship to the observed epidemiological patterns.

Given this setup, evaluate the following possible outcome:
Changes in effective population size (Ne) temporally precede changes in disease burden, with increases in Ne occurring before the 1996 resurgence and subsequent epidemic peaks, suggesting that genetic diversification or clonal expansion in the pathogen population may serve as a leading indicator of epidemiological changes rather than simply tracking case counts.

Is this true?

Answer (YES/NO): NO